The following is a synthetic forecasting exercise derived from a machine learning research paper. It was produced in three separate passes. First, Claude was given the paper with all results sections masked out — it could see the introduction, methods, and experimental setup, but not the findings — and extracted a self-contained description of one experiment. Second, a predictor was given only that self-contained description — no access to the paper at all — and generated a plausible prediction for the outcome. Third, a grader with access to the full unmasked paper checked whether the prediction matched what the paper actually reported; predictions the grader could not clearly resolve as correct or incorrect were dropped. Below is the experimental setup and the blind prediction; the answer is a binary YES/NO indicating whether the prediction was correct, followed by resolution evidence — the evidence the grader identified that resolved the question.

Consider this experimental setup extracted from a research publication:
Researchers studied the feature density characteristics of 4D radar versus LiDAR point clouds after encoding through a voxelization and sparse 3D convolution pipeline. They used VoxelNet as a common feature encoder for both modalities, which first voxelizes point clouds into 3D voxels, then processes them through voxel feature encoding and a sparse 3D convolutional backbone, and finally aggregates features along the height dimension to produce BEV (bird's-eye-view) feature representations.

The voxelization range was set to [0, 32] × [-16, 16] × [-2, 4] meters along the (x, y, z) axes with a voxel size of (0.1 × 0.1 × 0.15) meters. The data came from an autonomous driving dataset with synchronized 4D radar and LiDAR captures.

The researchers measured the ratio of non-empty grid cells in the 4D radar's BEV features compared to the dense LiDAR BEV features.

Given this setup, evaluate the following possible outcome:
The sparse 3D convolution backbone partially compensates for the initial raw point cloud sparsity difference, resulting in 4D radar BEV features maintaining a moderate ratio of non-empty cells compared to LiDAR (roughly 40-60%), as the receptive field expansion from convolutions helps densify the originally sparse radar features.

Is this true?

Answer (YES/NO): NO